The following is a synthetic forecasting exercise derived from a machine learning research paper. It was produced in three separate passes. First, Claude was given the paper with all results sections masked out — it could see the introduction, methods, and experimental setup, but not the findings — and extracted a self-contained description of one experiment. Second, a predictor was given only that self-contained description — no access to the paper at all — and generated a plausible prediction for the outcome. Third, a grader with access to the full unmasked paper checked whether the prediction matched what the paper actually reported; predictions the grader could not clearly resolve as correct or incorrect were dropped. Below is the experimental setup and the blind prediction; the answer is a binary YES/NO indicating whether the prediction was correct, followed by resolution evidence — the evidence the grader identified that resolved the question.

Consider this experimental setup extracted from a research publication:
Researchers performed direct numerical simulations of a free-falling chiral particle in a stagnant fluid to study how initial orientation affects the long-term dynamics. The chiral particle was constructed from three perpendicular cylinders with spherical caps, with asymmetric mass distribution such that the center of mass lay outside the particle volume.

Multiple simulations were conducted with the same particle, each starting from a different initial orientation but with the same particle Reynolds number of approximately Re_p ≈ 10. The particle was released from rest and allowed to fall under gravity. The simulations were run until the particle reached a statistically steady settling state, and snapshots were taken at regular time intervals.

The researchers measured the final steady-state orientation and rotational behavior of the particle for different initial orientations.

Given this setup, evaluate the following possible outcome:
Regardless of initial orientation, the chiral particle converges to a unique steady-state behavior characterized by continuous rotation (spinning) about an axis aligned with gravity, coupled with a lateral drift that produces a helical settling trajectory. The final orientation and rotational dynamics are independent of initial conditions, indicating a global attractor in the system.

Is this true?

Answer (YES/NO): NO